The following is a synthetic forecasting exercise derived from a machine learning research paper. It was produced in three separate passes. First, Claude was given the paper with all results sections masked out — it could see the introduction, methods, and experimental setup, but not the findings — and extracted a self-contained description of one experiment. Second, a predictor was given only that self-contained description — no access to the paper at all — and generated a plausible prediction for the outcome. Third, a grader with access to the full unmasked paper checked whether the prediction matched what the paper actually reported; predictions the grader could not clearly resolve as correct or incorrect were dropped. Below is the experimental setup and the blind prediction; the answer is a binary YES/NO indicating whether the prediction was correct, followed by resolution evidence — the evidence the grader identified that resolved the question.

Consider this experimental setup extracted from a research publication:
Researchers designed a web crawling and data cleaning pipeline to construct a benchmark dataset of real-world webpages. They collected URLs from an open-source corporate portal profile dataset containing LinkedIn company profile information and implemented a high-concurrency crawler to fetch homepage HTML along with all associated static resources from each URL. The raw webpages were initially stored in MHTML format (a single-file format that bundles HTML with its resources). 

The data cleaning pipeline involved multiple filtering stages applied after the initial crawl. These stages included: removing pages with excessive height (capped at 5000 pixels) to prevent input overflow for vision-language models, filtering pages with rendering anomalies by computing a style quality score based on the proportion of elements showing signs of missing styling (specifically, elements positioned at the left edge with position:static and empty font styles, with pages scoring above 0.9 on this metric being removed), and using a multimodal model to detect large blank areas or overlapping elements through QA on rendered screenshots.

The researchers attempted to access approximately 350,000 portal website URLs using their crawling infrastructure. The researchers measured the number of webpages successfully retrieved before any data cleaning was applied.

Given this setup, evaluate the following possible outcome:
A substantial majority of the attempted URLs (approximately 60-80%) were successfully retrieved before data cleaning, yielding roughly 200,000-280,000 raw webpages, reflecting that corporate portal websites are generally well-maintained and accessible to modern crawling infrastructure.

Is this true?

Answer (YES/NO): YES